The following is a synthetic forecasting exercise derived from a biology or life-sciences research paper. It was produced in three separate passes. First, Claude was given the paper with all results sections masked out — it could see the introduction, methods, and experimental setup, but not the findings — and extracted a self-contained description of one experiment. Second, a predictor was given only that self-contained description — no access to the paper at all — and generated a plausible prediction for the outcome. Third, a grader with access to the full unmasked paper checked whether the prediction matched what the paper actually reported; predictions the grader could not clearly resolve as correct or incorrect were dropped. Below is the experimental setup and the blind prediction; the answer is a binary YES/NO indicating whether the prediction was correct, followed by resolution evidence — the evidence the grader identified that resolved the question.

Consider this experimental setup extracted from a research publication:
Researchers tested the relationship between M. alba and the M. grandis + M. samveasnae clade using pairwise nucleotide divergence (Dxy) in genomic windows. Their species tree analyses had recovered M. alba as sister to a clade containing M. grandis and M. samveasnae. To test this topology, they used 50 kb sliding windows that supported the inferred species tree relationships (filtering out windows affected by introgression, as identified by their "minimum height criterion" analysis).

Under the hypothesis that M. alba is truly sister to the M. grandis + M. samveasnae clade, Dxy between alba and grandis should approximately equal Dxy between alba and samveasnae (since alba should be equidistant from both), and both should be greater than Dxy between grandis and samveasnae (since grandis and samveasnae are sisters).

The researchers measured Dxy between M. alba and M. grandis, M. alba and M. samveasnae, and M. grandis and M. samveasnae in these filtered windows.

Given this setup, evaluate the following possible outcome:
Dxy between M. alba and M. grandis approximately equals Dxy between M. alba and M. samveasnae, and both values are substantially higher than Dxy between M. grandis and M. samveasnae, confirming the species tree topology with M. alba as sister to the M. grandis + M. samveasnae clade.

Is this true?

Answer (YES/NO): NO